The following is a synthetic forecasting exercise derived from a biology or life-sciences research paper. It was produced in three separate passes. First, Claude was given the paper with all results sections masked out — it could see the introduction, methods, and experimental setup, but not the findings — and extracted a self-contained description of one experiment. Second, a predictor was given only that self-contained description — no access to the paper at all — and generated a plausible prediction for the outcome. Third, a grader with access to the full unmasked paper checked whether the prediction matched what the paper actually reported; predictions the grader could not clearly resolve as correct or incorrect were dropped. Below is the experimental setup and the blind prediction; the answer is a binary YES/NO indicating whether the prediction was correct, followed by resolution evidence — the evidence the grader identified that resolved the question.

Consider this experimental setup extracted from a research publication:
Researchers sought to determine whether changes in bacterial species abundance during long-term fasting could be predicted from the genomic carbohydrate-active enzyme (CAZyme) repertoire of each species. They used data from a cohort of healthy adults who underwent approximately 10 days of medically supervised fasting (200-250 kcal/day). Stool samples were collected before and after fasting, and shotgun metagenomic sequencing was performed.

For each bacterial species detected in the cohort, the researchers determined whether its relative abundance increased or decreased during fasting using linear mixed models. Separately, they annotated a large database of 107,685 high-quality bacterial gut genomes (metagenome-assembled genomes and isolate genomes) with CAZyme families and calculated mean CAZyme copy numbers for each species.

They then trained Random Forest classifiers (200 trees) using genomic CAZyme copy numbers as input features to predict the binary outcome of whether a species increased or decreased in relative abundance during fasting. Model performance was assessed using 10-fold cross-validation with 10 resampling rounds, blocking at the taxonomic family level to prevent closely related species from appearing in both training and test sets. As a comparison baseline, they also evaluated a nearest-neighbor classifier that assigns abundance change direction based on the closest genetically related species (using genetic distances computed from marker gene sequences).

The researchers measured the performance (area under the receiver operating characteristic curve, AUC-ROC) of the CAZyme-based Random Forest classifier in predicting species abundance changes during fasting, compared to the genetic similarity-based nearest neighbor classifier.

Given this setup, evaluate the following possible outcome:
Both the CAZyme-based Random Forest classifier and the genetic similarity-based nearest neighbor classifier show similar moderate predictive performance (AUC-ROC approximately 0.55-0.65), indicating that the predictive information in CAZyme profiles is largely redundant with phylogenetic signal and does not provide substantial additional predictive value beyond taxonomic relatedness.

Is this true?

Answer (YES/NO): NO